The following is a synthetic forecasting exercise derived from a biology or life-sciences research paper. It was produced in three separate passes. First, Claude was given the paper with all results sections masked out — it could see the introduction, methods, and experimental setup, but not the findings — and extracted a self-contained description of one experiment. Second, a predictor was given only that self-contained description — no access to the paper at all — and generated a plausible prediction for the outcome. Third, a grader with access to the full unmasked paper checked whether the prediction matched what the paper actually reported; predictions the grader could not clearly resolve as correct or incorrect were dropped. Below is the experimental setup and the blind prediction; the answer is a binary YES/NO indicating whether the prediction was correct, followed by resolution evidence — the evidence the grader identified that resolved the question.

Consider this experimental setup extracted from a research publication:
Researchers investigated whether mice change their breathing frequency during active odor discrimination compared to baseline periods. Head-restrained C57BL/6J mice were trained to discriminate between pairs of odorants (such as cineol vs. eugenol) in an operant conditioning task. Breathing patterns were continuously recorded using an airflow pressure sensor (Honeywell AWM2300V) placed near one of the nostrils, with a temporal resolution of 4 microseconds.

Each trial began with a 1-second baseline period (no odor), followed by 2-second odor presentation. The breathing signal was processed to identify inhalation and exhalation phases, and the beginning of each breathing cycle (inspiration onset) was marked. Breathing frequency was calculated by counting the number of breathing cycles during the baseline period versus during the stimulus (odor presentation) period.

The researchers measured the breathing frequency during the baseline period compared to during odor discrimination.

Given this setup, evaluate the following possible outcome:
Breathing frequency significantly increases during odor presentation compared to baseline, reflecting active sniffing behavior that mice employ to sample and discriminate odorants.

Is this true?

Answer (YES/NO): YES